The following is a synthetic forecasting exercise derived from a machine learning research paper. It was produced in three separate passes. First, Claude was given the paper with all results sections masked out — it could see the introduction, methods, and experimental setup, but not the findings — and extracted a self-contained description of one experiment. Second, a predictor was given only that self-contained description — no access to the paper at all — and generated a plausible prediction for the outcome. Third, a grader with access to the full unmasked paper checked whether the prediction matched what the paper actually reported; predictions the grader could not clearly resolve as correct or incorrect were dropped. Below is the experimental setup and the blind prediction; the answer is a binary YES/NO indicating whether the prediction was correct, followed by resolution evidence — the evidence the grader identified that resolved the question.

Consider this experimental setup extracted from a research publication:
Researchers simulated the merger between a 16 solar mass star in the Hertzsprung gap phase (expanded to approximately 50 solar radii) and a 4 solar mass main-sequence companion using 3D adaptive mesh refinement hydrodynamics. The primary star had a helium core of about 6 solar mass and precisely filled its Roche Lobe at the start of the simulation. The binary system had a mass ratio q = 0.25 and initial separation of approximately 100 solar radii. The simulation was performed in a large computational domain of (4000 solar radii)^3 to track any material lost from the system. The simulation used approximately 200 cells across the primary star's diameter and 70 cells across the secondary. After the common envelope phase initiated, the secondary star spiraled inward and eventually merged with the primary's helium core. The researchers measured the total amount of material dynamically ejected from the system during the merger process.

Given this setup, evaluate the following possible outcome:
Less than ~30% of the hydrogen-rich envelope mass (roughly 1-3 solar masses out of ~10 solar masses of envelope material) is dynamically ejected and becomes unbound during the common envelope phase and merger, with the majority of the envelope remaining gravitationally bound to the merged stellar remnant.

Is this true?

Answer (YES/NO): NO